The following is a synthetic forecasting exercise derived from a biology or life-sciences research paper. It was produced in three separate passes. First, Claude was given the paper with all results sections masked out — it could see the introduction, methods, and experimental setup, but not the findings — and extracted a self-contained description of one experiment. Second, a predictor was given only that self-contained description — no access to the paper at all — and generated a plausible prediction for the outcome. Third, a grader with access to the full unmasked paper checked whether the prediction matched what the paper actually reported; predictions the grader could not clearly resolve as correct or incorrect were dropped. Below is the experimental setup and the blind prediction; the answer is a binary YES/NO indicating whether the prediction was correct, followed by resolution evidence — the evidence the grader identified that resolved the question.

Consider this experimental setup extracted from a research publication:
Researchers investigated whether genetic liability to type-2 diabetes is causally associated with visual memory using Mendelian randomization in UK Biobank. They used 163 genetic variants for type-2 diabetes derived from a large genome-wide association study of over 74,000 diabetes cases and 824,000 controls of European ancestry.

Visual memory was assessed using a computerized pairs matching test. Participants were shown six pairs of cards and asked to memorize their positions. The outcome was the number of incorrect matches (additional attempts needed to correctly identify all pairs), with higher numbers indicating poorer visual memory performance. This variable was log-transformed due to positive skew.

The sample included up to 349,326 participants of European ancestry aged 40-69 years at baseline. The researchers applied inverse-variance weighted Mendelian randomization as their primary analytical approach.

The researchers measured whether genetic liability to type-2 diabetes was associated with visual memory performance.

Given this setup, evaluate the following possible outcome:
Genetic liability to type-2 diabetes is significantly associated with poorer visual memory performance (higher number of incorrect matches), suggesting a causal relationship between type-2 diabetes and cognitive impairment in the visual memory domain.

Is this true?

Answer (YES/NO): NO